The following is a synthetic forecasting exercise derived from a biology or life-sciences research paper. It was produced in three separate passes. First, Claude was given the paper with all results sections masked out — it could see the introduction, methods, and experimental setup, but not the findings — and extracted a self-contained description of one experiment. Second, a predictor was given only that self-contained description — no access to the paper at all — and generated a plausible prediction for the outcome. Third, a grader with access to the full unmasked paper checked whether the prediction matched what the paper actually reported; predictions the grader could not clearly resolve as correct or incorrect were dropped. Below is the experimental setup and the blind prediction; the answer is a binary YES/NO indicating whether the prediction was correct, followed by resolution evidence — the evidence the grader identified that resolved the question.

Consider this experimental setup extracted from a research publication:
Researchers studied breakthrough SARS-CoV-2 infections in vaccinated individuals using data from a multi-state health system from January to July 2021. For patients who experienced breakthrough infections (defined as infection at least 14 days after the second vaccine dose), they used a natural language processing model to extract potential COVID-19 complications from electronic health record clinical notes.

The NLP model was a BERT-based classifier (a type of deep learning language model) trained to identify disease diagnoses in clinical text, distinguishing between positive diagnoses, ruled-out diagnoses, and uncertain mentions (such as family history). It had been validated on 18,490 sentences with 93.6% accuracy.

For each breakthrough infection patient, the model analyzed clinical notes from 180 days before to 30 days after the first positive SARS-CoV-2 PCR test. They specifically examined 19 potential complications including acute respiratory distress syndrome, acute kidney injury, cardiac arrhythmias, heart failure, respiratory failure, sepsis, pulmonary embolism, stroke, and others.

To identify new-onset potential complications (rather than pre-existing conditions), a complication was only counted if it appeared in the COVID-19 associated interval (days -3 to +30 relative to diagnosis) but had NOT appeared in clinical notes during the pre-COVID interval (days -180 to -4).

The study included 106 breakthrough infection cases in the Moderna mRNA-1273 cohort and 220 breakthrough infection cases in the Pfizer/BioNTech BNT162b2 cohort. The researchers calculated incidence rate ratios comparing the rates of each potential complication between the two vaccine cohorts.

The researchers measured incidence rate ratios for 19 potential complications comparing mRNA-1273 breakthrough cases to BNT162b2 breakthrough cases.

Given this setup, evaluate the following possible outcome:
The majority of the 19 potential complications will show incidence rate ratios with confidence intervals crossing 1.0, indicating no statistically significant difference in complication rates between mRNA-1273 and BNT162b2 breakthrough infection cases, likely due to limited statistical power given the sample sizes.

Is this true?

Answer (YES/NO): YES